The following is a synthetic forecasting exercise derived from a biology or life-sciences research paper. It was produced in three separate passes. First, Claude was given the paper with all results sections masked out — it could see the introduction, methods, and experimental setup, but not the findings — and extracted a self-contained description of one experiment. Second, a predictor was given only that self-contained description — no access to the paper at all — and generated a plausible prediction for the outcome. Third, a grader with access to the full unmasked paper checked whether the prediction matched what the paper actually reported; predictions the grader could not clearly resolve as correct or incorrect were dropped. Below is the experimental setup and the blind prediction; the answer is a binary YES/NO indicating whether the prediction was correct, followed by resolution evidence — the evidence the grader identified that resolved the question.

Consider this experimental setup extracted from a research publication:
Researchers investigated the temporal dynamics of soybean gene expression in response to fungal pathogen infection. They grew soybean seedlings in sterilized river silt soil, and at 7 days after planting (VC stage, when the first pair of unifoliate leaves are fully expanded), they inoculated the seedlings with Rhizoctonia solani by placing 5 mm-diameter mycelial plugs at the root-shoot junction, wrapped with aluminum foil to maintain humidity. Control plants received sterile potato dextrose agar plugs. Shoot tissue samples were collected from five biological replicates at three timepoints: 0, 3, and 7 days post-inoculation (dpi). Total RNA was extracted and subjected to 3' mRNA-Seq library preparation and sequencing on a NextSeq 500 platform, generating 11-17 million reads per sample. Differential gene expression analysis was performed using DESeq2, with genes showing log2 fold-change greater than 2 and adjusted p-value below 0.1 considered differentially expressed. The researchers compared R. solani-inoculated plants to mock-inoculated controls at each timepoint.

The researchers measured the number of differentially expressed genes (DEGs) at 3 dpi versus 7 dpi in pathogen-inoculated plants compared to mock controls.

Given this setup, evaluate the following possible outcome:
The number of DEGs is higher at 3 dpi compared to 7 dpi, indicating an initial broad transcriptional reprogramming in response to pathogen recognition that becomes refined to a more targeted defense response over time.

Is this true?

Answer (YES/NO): NO